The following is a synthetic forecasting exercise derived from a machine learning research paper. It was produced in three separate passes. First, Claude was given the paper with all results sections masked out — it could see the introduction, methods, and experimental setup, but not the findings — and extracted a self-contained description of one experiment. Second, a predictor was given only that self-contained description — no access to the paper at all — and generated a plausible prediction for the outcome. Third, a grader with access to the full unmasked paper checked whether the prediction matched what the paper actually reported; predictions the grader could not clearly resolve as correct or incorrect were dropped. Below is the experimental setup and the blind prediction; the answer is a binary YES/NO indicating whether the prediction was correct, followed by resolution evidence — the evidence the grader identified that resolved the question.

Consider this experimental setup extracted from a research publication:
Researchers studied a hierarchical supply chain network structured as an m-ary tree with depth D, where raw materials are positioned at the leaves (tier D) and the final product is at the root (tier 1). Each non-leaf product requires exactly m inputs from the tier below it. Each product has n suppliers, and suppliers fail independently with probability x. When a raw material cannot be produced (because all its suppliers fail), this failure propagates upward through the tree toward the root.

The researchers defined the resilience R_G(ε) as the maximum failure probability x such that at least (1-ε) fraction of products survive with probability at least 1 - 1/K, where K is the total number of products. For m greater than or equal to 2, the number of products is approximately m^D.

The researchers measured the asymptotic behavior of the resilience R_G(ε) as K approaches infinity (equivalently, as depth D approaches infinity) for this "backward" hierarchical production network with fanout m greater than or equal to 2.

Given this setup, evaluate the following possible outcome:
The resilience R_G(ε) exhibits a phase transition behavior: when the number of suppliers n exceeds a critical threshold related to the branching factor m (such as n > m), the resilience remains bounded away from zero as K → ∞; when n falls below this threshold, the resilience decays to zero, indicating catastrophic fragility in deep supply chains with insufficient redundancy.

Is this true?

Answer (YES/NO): NO